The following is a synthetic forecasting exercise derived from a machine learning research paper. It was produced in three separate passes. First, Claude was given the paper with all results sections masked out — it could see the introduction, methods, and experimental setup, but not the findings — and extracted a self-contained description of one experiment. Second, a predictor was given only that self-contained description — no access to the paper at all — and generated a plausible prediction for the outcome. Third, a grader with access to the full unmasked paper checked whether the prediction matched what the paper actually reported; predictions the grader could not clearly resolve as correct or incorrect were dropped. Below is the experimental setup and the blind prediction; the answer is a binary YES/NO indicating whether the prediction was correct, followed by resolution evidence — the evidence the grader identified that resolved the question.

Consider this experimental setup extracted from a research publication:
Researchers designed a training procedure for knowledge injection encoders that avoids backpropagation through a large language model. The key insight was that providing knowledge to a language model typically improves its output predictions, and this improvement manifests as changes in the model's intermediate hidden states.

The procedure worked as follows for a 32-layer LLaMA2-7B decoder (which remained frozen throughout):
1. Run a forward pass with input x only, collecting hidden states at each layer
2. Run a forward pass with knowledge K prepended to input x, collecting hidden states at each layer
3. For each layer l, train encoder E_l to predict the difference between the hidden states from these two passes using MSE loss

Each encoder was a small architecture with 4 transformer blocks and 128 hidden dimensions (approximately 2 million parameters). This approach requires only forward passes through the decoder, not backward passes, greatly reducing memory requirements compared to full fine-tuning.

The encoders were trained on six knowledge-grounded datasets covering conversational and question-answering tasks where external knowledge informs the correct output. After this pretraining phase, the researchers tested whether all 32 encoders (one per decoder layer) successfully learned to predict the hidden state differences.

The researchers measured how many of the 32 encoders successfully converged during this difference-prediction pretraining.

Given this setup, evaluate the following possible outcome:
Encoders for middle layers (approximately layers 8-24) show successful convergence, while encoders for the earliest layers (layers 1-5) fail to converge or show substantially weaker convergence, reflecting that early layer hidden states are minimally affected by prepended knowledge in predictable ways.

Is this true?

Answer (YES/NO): NO